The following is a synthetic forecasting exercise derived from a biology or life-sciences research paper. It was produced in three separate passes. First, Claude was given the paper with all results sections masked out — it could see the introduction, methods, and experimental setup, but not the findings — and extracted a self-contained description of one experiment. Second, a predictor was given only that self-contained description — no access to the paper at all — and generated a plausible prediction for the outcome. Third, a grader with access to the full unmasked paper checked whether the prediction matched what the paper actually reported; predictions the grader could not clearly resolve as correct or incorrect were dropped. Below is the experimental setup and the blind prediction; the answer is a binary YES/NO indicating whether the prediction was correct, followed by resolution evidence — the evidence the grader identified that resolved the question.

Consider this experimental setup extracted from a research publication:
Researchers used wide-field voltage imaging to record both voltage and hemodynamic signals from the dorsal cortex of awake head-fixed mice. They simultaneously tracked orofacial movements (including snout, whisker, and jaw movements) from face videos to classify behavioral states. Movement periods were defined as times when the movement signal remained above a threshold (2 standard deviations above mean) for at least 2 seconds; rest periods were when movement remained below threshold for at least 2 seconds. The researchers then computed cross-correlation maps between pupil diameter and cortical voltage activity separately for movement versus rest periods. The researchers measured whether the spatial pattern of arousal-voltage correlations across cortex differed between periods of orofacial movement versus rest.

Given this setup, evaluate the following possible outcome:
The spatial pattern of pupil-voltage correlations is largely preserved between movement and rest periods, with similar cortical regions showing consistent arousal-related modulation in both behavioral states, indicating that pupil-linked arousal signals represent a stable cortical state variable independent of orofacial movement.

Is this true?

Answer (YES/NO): NO